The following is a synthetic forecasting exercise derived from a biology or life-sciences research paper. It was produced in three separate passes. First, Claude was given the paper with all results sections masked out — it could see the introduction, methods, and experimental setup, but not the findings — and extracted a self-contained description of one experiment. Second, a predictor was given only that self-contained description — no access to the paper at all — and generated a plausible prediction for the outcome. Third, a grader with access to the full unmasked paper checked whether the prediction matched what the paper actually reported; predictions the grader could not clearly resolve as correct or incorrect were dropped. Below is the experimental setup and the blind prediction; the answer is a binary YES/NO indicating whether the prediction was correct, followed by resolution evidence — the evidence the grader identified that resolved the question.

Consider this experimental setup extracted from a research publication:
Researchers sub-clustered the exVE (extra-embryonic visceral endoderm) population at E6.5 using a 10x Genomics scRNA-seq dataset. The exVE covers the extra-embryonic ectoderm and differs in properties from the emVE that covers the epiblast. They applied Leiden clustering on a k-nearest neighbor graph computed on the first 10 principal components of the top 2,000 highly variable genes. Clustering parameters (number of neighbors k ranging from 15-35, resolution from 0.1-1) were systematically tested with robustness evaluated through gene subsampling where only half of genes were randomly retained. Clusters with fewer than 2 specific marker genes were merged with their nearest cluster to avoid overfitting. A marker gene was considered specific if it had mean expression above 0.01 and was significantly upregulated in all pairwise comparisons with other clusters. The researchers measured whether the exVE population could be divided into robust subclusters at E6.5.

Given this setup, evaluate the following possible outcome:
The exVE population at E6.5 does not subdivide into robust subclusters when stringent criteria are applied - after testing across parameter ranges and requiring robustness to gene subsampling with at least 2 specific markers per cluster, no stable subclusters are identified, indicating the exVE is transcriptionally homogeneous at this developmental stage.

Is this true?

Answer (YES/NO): NO